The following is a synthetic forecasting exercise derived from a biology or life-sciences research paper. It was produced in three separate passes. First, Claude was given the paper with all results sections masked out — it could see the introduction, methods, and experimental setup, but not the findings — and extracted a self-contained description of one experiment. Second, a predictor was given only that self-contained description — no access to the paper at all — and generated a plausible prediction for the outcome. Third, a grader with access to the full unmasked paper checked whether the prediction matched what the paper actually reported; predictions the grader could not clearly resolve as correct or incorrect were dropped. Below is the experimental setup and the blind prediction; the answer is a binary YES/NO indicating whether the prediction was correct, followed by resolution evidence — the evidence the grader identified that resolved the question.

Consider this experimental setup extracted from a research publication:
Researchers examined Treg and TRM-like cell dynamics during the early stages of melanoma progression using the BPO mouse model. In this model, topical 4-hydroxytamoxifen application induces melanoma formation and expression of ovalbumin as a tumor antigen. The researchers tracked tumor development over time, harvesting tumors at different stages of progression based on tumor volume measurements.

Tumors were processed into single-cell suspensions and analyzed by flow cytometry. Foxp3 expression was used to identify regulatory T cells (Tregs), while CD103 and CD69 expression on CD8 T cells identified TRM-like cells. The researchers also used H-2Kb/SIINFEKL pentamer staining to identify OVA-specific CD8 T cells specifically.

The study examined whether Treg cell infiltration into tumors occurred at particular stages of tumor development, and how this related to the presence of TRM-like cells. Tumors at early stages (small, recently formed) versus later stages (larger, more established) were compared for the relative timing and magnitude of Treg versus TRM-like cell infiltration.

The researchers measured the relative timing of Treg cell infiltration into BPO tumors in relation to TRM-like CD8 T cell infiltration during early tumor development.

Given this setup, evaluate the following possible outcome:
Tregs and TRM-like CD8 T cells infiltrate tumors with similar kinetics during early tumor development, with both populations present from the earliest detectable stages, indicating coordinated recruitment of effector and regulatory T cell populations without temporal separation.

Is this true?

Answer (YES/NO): YES